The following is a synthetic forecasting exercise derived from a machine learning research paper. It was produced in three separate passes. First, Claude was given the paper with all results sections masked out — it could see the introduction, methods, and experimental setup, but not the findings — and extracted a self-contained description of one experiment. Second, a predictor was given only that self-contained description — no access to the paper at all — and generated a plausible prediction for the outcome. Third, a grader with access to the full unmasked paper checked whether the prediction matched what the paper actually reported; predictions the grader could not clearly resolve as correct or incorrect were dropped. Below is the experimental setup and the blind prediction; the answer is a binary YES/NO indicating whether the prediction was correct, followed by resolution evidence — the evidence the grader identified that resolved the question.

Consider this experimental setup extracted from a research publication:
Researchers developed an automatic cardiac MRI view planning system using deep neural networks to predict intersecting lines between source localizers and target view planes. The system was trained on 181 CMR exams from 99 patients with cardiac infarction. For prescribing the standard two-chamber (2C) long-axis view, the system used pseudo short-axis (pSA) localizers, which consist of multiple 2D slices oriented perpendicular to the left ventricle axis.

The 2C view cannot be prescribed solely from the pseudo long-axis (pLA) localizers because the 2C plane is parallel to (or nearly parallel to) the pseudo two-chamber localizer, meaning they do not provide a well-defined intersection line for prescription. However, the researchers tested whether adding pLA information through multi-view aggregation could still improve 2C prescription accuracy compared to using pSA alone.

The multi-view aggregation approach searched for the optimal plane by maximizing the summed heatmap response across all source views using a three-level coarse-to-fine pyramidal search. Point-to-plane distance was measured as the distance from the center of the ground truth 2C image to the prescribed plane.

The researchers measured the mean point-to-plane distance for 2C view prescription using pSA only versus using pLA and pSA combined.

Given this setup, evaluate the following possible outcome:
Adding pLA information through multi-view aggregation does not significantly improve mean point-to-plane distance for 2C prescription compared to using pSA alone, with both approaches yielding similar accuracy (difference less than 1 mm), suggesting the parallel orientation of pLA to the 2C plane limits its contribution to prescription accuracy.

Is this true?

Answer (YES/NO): YES